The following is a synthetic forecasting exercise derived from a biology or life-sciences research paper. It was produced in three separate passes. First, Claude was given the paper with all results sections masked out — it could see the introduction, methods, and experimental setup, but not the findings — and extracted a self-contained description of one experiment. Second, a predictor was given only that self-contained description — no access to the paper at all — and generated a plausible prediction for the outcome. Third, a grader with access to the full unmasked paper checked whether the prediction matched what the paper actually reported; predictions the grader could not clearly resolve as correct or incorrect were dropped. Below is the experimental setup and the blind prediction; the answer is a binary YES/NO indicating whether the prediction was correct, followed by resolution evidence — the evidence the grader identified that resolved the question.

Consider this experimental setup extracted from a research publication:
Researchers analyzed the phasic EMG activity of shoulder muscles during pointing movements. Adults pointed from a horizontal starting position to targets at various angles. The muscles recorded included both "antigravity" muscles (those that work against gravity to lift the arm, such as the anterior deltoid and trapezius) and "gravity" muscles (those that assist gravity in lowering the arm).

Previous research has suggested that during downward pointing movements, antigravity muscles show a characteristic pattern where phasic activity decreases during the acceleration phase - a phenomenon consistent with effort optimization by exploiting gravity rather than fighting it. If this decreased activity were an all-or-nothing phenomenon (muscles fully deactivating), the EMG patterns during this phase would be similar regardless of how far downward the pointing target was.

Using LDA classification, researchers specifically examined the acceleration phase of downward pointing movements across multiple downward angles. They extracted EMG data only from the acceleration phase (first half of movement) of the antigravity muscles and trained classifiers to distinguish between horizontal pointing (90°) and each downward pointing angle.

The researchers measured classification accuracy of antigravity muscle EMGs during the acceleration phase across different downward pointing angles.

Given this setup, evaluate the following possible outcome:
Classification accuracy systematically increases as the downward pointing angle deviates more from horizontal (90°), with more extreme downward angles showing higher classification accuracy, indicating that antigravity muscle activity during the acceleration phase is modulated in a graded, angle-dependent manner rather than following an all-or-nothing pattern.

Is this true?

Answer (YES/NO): YES